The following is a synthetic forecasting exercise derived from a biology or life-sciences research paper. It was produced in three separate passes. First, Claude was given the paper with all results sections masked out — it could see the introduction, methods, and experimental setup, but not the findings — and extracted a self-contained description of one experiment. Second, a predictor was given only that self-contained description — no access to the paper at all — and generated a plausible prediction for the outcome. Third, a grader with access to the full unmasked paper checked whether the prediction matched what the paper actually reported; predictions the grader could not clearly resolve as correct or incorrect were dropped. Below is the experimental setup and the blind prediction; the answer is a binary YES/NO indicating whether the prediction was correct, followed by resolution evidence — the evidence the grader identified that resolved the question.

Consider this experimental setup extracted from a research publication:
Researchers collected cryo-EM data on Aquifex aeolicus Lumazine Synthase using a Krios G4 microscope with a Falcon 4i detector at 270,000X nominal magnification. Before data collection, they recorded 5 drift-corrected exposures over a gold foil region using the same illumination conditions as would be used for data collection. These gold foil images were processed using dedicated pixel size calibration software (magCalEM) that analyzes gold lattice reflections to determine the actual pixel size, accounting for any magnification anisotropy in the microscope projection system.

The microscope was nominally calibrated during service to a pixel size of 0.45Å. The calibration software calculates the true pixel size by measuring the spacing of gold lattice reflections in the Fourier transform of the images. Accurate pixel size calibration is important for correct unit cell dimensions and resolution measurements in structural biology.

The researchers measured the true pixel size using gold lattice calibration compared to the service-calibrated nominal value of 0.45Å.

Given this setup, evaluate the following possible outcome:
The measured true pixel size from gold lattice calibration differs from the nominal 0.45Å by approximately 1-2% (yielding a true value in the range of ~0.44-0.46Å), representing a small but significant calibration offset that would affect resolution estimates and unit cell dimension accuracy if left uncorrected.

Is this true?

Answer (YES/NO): YES